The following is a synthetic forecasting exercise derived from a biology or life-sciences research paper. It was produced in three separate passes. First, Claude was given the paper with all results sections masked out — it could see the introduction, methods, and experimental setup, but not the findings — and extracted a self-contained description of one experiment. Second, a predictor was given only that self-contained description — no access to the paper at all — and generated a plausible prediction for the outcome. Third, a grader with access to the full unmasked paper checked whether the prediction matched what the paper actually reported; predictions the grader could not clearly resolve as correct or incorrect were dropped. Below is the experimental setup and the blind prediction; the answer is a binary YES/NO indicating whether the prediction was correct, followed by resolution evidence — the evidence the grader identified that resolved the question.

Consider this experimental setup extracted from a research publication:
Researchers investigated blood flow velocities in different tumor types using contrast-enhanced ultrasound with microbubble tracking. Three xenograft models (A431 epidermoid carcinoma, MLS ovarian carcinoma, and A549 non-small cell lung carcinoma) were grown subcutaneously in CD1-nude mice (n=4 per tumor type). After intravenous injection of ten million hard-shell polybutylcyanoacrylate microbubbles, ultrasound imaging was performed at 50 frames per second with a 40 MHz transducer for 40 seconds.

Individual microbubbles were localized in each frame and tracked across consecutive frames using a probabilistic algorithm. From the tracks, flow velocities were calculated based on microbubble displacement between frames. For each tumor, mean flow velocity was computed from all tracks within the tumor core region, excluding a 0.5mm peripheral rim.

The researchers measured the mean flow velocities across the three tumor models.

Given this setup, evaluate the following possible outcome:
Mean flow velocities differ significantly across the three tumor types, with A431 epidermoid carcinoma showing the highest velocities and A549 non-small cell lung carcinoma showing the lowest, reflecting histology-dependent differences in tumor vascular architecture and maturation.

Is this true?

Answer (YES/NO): NO